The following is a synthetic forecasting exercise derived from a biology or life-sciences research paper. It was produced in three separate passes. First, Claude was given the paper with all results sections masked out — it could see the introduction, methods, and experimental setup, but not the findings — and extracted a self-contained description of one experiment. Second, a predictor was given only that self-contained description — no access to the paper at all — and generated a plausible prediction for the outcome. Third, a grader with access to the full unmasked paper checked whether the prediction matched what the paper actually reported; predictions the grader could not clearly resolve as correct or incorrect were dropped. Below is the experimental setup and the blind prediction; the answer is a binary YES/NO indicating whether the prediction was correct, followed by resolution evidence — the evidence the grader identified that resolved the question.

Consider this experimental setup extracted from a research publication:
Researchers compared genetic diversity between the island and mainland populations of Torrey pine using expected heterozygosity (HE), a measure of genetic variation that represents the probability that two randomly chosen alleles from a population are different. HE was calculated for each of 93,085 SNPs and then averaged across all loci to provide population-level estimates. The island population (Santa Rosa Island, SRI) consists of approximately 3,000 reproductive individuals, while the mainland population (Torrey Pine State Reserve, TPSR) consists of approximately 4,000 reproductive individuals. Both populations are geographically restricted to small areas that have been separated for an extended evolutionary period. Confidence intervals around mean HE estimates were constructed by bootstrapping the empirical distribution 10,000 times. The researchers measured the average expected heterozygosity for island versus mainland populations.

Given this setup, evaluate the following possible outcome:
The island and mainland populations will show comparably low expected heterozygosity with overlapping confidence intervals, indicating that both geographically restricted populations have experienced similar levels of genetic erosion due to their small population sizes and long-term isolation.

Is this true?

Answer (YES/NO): YES